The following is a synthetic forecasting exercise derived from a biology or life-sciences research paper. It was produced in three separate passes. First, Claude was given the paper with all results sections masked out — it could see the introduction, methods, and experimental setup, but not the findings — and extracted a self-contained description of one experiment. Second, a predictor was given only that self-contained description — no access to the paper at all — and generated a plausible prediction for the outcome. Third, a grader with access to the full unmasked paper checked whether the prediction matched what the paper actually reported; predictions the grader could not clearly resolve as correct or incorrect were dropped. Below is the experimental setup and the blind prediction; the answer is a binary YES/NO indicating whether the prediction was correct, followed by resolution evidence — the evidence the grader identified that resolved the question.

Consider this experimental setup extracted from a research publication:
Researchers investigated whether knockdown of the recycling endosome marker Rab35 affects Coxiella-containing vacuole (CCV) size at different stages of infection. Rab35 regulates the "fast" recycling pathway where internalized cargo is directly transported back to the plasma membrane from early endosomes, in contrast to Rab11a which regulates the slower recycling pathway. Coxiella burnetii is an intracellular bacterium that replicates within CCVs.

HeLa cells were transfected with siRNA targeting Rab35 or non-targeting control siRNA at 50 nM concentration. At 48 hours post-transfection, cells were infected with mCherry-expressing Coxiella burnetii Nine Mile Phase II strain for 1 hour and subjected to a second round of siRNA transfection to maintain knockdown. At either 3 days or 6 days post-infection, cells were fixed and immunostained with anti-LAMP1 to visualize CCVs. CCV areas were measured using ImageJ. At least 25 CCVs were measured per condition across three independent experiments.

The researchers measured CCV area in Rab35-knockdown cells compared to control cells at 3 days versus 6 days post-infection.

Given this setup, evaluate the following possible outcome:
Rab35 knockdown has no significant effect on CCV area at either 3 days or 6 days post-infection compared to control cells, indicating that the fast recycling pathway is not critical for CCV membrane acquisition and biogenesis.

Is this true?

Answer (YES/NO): NO